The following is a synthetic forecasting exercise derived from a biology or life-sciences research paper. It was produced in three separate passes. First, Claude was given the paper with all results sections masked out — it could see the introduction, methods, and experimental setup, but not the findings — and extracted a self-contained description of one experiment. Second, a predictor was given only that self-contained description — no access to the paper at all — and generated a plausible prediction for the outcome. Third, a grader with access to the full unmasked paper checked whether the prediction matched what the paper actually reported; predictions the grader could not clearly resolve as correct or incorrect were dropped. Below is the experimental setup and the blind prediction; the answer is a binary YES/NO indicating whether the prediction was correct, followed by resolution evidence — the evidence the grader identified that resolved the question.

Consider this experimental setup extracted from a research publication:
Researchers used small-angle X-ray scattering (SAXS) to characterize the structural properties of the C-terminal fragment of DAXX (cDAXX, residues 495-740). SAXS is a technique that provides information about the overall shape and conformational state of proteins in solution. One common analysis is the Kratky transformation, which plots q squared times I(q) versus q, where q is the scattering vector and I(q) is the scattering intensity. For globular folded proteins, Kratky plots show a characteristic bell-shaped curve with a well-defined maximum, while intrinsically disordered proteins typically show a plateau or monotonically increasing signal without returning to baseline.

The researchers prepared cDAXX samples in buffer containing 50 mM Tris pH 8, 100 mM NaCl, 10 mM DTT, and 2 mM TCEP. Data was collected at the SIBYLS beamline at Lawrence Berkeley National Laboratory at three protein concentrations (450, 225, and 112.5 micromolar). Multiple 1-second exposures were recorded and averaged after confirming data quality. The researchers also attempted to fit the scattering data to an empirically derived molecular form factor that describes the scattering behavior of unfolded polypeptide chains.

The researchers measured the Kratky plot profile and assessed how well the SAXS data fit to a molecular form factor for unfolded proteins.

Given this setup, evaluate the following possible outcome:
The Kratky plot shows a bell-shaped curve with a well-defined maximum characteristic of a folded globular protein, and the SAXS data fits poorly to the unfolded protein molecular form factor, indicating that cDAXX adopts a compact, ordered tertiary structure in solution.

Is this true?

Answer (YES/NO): NO